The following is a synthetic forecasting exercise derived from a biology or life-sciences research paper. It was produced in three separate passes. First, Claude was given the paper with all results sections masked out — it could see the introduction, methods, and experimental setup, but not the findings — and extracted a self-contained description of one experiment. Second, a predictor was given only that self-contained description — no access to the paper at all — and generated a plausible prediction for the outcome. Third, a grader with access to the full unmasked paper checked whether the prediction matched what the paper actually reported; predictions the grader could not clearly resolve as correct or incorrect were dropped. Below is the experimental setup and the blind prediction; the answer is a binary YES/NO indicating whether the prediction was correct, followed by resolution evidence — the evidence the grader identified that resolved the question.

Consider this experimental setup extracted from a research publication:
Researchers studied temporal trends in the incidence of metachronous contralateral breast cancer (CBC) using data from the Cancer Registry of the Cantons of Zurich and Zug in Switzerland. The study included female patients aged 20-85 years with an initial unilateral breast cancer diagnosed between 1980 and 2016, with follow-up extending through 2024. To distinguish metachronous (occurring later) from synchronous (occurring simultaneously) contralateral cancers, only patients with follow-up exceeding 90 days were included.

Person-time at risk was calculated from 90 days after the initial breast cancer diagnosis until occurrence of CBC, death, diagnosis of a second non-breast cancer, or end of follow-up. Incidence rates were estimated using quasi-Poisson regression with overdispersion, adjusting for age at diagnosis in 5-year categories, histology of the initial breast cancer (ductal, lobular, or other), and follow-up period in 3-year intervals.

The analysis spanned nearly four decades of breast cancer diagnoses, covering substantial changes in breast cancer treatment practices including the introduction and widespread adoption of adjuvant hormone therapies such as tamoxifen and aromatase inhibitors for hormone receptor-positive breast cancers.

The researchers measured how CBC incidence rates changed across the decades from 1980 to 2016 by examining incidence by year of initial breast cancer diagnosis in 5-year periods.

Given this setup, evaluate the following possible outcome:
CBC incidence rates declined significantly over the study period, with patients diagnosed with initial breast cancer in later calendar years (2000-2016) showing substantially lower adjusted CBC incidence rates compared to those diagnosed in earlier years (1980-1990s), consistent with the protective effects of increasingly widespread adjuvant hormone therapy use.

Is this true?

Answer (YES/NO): YES